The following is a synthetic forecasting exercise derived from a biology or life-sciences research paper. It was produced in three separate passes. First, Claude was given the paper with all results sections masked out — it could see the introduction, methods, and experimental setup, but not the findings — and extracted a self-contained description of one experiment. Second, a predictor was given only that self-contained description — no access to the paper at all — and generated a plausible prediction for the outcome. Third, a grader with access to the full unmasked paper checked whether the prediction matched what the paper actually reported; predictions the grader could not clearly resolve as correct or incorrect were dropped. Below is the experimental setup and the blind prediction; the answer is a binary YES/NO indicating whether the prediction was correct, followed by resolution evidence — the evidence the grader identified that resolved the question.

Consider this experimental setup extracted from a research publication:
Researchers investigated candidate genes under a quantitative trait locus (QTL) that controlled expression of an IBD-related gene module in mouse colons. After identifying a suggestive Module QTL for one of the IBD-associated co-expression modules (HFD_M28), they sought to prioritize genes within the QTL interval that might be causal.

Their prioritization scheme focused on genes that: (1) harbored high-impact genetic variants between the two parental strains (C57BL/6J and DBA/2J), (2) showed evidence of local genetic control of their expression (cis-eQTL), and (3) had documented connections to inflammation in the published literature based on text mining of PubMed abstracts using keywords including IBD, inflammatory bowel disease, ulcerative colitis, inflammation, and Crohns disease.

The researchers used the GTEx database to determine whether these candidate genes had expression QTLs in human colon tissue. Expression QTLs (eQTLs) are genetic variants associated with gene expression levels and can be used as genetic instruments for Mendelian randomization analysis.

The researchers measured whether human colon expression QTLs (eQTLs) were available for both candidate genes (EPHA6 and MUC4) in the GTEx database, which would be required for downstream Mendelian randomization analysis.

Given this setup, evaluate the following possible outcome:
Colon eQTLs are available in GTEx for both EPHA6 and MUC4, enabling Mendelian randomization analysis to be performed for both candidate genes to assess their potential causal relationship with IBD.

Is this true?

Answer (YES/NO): NO